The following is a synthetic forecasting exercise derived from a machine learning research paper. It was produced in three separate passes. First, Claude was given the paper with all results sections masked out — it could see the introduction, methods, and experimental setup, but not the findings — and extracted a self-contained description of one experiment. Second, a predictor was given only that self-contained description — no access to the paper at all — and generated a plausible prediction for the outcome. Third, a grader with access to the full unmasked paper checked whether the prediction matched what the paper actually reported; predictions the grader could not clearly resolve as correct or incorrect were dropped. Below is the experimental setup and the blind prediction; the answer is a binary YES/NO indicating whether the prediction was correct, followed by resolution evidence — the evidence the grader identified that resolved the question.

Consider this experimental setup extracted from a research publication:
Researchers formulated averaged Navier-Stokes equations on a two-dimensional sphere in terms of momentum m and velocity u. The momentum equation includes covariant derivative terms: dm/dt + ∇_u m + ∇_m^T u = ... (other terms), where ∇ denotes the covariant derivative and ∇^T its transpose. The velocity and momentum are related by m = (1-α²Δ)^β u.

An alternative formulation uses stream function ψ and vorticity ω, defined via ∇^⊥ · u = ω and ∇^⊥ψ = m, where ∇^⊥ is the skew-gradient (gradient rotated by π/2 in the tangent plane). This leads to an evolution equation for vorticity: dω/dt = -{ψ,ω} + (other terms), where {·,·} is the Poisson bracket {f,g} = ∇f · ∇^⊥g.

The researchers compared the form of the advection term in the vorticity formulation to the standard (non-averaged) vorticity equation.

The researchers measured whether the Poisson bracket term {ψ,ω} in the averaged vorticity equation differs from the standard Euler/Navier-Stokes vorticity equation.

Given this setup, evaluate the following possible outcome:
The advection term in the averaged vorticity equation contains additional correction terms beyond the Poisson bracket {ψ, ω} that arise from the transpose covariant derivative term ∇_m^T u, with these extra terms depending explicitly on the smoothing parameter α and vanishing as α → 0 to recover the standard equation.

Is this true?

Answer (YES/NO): NO